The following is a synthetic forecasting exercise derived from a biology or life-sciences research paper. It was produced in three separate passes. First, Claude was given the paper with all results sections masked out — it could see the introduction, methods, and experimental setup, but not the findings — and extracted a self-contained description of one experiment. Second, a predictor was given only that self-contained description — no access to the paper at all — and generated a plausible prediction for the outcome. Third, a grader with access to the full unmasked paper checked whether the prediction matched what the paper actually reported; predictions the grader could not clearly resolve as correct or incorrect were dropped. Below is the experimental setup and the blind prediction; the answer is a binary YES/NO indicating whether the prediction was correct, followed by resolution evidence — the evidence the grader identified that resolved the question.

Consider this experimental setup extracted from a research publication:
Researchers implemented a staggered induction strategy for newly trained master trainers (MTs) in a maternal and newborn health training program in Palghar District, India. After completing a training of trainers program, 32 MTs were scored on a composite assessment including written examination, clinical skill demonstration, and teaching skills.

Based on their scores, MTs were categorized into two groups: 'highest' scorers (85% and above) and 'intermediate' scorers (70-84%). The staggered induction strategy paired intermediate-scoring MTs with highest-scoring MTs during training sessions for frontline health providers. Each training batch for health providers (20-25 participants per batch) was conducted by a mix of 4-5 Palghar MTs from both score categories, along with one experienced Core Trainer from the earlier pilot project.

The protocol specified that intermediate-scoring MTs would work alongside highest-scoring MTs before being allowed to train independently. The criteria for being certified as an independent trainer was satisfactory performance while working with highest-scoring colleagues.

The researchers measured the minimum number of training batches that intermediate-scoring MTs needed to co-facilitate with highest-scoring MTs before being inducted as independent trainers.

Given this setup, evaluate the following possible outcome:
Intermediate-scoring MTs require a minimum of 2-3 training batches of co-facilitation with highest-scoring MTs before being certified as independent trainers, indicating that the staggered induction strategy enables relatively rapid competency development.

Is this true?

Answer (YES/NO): YES